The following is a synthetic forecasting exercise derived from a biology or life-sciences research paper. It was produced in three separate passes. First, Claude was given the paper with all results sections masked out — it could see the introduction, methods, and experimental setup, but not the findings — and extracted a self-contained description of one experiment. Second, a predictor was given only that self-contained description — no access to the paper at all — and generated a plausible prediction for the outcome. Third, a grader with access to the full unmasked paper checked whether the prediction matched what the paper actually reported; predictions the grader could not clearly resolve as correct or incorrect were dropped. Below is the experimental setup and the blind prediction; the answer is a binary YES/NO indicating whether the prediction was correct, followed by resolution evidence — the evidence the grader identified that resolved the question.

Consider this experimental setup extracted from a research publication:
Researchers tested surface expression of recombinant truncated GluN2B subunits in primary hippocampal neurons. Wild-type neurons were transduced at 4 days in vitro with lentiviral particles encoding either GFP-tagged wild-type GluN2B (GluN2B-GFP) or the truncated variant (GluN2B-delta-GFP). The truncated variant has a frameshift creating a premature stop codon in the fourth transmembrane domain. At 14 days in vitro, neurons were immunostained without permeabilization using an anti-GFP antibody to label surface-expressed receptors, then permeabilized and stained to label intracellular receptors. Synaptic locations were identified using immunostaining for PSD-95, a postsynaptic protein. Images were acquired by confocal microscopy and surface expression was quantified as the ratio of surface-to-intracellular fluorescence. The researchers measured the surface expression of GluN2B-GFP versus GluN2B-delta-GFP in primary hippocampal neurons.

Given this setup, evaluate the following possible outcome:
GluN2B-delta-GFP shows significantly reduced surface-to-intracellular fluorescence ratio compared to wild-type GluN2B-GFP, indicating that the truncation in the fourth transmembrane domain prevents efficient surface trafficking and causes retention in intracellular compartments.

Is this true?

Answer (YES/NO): YES